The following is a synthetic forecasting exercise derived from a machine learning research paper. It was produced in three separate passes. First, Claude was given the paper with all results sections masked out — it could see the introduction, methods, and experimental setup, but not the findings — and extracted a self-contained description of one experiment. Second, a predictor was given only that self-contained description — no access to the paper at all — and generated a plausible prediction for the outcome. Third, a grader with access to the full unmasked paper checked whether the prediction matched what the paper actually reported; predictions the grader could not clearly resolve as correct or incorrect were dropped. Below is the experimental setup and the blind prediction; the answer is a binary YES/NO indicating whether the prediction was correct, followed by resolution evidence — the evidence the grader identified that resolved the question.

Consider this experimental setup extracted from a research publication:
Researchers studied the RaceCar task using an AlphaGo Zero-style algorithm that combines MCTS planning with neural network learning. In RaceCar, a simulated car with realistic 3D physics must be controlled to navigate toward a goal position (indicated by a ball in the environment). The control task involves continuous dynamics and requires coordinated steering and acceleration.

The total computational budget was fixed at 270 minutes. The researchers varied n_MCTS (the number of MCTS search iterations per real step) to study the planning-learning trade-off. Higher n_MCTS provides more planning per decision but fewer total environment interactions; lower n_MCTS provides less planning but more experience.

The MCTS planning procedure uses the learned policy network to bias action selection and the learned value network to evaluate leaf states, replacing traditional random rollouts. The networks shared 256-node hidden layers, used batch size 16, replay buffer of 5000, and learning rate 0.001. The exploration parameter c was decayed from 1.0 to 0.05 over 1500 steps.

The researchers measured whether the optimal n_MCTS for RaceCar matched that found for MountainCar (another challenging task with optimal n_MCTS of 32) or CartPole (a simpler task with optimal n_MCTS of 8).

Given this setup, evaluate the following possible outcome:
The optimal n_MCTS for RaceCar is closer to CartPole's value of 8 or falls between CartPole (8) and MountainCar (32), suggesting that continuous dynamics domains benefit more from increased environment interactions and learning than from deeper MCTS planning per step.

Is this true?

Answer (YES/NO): NO